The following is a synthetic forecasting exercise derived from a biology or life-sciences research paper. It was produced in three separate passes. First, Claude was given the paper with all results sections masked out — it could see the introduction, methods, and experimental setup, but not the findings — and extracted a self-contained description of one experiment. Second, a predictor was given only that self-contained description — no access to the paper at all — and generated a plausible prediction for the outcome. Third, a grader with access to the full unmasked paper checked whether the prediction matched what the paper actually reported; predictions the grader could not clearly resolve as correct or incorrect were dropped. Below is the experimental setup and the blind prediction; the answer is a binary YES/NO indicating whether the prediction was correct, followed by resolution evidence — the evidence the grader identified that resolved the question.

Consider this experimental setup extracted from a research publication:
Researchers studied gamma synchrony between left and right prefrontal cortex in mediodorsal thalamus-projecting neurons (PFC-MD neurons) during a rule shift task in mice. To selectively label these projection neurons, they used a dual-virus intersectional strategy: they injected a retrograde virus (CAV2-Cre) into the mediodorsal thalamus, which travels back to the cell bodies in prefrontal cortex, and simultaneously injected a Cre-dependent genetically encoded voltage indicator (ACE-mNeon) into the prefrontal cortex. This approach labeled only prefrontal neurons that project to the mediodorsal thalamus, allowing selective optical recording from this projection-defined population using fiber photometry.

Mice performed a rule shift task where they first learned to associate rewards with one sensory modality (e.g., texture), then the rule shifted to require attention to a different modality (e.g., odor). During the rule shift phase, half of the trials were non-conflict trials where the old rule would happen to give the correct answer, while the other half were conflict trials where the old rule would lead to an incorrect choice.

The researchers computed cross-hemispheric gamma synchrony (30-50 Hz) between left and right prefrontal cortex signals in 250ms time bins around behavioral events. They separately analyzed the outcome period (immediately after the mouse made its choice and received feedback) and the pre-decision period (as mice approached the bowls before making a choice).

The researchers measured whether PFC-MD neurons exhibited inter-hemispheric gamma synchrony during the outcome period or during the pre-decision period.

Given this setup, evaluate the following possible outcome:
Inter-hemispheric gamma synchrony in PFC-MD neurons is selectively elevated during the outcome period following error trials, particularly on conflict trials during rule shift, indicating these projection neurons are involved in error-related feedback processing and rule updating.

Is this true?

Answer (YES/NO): NO